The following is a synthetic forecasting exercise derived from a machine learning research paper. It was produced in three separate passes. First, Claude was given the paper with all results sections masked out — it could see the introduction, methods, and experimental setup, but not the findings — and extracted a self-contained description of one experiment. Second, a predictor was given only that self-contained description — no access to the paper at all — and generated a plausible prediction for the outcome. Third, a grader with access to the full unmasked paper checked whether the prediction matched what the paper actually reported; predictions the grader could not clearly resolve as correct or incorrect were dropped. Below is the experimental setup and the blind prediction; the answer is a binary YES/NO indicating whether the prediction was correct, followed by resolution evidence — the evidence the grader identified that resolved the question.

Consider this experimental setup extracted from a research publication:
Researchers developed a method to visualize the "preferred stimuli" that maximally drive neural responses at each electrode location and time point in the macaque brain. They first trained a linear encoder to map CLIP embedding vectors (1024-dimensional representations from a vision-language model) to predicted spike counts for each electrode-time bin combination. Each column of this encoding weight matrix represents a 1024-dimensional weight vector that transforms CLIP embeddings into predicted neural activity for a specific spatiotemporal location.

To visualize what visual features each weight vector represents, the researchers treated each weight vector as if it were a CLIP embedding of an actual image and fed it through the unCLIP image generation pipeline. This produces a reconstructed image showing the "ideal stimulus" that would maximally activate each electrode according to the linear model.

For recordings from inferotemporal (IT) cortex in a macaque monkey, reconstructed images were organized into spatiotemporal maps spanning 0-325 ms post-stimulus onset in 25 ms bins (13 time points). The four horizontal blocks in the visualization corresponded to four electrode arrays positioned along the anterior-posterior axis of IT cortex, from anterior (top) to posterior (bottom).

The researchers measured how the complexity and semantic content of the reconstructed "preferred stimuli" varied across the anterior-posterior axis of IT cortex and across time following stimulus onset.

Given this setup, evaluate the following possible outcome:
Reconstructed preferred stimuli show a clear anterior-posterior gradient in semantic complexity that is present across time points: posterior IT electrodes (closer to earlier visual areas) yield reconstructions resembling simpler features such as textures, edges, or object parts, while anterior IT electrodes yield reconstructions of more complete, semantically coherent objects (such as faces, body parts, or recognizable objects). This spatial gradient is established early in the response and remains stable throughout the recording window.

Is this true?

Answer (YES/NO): NO